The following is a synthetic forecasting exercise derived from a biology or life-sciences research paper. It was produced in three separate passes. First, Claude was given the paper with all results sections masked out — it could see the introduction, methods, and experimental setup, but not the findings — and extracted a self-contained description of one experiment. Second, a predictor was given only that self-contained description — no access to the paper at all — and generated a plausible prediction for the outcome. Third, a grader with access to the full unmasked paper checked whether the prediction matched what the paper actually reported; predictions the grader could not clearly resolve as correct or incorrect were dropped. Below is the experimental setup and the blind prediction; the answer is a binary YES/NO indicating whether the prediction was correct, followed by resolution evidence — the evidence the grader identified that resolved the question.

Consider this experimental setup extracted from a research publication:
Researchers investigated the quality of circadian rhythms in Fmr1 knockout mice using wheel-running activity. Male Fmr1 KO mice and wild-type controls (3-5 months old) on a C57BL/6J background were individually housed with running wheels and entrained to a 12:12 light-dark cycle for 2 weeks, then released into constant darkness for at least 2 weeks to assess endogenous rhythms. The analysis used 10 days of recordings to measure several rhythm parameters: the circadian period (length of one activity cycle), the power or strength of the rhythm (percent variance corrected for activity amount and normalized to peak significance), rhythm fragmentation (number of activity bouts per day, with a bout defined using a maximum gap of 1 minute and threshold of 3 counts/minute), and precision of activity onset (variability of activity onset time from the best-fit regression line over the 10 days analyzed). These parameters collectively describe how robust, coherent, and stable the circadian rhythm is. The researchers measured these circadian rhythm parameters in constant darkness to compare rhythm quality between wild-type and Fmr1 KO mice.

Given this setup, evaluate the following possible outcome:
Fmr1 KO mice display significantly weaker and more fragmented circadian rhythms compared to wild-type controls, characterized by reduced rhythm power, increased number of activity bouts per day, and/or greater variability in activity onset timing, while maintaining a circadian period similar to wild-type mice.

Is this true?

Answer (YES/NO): YES